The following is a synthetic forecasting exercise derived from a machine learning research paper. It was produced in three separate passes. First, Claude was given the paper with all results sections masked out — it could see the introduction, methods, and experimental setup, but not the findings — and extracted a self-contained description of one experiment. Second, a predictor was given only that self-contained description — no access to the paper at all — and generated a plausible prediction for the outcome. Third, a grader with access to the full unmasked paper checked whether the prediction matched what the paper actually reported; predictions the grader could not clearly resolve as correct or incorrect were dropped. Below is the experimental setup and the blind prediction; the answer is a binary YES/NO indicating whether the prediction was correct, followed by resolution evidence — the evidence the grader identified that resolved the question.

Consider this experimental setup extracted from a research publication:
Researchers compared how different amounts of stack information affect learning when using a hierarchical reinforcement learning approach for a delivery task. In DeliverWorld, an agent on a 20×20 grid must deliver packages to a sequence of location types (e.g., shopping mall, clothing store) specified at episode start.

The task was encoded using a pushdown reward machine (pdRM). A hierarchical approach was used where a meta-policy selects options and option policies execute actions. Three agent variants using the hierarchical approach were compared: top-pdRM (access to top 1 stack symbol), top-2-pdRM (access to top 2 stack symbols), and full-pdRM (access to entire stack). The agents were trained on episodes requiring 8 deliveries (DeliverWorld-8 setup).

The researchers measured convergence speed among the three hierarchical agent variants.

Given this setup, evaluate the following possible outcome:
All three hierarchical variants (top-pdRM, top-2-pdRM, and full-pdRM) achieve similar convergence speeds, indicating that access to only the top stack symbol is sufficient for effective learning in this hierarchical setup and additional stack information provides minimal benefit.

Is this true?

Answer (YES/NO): NO